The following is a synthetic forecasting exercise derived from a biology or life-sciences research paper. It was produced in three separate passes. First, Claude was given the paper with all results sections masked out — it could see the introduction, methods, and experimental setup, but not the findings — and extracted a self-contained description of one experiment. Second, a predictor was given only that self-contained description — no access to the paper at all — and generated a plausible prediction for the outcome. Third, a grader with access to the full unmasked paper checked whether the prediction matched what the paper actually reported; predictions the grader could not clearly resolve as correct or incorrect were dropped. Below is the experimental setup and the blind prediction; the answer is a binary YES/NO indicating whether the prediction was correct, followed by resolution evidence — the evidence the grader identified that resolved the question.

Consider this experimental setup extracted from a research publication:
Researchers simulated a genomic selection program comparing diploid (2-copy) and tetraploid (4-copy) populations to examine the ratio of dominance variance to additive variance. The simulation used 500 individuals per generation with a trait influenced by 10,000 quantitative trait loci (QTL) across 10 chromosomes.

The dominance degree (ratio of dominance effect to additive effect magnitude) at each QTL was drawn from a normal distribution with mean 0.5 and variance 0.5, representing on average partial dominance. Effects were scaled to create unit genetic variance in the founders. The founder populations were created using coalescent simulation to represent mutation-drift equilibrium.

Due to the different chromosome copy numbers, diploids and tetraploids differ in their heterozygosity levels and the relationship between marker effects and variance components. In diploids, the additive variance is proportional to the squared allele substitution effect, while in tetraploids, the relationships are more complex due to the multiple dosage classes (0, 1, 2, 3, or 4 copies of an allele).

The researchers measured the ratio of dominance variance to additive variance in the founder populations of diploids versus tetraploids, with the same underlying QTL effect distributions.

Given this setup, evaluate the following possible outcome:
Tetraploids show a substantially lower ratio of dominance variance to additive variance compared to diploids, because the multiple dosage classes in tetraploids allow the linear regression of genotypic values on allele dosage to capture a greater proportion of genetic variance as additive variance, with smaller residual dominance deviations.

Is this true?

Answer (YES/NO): NO